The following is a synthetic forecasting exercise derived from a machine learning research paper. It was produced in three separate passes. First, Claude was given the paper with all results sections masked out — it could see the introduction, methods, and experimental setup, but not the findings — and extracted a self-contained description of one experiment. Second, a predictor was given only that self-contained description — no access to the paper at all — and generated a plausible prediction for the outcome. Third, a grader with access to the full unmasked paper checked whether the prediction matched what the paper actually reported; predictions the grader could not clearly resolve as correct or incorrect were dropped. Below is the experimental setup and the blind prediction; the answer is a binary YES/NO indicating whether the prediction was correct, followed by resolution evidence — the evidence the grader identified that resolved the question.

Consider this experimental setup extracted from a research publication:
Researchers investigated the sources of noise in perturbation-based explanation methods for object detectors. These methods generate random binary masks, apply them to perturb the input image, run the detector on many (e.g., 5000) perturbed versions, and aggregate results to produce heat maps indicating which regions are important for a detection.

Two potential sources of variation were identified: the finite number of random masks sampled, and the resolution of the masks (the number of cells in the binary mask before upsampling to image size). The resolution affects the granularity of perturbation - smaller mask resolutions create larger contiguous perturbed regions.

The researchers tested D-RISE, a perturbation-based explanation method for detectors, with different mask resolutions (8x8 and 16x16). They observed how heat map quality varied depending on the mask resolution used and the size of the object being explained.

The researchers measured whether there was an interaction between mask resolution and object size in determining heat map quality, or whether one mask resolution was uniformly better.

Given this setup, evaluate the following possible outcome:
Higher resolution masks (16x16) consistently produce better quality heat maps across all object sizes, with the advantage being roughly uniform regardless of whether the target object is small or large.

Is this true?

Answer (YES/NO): NO